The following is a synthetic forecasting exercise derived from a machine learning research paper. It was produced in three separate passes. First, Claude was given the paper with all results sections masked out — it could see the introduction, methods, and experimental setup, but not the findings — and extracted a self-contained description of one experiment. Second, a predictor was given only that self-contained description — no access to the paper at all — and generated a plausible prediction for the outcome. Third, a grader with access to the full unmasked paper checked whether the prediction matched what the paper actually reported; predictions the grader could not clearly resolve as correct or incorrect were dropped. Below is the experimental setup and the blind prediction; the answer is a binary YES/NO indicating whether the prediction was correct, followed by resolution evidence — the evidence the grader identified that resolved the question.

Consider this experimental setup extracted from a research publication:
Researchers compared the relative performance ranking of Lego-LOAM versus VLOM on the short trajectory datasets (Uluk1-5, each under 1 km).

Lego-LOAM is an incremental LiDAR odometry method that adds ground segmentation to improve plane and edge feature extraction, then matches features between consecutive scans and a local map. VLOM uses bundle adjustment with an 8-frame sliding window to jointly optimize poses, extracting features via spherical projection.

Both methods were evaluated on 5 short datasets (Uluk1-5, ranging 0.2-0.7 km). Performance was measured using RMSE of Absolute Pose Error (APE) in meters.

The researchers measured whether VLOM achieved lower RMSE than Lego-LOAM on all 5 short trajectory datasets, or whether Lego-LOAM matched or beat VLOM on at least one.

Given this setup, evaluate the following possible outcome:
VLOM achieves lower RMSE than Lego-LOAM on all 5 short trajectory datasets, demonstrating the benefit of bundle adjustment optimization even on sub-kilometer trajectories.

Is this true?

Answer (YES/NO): YES